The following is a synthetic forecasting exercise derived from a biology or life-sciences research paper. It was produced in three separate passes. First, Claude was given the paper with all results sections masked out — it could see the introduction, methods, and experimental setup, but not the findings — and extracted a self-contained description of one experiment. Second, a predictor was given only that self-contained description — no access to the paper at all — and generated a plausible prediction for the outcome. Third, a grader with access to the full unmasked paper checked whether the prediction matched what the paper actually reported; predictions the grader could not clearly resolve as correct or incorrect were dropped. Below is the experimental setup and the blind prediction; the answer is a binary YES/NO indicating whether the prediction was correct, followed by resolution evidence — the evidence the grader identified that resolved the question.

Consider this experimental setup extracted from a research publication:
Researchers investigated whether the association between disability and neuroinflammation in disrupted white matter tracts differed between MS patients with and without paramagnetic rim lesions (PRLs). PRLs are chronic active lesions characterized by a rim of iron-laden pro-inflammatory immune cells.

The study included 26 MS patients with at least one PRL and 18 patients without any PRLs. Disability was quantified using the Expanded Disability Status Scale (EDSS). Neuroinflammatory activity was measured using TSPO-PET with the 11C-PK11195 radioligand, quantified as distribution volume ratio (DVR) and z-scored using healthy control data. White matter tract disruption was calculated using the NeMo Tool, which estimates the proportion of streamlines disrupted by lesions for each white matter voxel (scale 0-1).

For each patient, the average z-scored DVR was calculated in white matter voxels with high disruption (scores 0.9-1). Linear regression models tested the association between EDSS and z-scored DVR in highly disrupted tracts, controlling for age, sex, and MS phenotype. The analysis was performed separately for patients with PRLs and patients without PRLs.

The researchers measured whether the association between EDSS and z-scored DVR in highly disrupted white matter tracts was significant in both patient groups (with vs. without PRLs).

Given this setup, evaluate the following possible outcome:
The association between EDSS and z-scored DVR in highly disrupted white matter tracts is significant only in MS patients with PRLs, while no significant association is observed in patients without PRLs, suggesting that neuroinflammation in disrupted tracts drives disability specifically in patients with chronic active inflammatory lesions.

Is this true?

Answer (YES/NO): YES